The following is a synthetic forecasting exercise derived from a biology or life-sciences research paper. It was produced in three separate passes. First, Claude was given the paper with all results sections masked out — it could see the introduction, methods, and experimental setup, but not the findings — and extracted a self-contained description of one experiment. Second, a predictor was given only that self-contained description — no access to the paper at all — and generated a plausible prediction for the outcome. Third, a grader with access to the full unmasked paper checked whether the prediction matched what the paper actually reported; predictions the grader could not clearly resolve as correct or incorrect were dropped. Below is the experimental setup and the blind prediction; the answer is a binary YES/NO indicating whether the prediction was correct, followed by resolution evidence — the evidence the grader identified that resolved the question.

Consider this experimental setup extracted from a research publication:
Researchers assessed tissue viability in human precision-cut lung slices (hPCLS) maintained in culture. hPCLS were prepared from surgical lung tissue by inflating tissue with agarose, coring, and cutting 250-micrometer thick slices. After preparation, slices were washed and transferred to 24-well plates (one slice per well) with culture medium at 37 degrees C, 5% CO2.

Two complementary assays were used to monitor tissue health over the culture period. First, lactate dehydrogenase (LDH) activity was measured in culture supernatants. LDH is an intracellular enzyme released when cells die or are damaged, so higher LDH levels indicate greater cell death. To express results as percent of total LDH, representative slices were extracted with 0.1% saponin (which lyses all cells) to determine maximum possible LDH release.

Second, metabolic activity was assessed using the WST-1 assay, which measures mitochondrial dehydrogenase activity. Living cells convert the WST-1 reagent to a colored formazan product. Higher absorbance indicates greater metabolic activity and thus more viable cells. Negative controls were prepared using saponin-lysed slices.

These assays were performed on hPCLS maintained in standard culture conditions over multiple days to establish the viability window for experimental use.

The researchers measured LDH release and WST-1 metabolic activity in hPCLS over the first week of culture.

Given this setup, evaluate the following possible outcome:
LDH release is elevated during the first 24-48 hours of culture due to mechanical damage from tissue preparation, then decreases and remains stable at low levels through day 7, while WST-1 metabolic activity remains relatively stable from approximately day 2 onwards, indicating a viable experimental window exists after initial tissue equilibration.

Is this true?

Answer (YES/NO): NO